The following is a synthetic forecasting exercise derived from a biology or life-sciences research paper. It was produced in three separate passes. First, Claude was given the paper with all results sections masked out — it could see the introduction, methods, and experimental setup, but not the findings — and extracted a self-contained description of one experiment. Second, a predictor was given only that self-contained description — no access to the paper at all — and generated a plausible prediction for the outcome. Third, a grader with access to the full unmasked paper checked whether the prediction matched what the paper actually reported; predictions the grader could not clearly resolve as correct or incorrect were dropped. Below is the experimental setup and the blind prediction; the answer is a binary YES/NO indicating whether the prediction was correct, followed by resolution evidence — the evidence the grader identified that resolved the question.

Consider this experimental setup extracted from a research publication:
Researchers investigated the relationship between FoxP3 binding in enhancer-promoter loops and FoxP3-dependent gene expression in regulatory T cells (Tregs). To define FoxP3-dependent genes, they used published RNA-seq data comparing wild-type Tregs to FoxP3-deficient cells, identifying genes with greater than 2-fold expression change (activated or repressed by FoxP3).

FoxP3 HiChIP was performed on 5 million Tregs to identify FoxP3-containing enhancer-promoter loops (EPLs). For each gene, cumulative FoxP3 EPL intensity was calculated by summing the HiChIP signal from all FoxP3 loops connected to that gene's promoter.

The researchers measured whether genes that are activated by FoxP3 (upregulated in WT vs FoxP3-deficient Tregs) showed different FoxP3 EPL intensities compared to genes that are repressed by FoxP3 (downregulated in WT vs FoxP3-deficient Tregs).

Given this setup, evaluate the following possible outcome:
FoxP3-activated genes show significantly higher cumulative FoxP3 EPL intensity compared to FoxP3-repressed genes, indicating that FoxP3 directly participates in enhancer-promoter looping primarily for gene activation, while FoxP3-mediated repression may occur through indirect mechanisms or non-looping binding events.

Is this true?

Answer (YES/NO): YES